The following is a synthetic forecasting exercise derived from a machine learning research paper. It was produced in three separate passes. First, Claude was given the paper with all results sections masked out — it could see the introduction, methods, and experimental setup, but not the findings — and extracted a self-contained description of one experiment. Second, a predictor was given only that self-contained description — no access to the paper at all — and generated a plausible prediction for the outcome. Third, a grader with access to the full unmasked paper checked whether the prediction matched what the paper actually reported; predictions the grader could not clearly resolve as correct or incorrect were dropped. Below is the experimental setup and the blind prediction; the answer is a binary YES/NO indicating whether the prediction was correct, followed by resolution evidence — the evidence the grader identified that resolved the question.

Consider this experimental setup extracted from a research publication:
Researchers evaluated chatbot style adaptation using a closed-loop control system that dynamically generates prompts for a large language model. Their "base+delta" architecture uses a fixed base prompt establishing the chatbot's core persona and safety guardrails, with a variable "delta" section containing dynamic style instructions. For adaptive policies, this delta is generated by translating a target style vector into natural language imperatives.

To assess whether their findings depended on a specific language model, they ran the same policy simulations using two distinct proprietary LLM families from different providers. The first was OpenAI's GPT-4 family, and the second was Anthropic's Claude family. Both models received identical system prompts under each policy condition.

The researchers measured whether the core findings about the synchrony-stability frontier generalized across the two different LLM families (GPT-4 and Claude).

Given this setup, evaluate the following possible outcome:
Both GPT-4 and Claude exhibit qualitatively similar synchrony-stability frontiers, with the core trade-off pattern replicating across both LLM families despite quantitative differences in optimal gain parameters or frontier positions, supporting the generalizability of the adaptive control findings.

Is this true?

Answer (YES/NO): YES